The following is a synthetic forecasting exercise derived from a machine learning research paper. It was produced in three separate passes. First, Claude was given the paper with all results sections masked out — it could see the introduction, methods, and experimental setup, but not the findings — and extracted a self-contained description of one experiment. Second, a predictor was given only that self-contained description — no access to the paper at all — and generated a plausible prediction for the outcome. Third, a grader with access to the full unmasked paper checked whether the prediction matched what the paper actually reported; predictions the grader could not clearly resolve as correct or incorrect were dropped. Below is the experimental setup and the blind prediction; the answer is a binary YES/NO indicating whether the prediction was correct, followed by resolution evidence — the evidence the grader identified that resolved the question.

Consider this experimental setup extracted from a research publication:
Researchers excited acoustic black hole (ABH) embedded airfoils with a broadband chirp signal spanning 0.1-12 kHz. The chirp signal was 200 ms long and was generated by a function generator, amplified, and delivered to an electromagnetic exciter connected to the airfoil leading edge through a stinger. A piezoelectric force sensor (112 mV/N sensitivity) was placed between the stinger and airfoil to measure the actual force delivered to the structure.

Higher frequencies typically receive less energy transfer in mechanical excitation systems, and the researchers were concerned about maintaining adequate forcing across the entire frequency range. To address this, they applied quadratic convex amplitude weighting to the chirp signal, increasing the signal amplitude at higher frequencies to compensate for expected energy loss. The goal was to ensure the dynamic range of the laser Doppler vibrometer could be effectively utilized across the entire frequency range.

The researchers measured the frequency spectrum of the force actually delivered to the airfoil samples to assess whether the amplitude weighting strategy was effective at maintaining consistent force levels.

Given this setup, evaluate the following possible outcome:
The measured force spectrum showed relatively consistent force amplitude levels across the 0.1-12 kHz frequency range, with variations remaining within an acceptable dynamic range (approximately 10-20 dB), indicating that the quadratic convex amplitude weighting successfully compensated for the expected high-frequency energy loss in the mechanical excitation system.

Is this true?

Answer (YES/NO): NO